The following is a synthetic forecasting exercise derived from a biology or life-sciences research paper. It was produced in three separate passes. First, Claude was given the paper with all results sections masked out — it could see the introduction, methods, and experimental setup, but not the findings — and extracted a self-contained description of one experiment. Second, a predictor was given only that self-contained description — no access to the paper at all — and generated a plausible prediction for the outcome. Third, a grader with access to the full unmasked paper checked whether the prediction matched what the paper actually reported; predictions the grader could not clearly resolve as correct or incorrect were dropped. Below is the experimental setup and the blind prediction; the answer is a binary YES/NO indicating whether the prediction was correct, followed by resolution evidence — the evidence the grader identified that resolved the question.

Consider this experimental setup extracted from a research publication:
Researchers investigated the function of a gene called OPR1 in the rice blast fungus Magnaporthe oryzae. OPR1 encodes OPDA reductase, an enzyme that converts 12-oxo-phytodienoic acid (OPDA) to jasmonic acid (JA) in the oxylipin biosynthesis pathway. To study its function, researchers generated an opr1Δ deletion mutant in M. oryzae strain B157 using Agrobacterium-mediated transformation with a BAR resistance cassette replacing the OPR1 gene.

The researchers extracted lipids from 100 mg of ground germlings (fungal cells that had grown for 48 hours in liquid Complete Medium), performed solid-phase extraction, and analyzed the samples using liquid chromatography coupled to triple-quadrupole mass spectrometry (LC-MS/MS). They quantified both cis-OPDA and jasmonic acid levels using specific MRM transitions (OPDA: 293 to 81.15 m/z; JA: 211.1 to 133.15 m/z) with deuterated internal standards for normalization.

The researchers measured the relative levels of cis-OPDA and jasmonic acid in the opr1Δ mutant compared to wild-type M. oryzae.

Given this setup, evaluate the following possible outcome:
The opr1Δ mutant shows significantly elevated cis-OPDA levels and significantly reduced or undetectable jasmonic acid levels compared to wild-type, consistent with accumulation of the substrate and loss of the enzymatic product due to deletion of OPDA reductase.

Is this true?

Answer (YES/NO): NO